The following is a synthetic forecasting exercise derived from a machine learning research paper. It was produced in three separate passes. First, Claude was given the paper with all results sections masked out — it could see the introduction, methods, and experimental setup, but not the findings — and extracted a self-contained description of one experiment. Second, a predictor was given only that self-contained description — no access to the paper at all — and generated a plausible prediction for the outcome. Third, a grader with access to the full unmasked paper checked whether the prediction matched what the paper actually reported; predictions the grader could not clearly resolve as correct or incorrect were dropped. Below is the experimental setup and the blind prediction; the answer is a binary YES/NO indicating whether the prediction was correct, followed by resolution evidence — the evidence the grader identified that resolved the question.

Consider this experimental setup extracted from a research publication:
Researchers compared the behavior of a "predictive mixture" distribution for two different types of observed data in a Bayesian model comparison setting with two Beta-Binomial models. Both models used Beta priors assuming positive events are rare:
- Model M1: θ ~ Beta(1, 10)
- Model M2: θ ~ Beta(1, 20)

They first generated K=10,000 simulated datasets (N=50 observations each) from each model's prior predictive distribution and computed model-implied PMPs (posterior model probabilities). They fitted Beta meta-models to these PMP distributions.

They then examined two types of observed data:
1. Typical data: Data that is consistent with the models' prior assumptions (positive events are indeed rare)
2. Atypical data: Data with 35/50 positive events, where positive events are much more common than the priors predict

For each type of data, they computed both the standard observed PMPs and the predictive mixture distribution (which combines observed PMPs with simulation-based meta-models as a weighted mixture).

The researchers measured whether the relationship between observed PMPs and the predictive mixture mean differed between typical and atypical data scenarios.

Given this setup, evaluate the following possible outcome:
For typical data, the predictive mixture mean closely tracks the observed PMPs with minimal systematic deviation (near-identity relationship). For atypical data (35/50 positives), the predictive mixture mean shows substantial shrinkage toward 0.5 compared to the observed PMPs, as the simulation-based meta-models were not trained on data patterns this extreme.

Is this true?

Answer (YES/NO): YES